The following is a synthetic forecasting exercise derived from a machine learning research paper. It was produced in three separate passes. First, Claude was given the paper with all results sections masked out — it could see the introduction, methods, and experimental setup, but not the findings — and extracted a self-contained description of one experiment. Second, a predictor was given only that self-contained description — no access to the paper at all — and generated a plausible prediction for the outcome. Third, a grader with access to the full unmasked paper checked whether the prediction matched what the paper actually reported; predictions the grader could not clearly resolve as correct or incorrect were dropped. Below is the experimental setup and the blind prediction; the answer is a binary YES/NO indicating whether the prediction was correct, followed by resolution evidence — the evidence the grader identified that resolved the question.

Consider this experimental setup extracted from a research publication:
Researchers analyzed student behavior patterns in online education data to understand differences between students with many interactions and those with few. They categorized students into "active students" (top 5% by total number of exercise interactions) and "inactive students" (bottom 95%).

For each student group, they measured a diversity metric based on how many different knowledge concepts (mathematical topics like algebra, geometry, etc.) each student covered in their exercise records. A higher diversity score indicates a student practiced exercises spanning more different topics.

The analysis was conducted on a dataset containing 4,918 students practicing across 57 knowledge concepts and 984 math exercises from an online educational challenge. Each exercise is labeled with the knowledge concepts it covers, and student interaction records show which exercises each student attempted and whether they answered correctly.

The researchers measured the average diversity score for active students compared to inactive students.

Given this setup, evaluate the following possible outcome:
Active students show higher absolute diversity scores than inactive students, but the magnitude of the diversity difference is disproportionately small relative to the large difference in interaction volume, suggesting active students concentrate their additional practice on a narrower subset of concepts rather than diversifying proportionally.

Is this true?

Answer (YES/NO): NO